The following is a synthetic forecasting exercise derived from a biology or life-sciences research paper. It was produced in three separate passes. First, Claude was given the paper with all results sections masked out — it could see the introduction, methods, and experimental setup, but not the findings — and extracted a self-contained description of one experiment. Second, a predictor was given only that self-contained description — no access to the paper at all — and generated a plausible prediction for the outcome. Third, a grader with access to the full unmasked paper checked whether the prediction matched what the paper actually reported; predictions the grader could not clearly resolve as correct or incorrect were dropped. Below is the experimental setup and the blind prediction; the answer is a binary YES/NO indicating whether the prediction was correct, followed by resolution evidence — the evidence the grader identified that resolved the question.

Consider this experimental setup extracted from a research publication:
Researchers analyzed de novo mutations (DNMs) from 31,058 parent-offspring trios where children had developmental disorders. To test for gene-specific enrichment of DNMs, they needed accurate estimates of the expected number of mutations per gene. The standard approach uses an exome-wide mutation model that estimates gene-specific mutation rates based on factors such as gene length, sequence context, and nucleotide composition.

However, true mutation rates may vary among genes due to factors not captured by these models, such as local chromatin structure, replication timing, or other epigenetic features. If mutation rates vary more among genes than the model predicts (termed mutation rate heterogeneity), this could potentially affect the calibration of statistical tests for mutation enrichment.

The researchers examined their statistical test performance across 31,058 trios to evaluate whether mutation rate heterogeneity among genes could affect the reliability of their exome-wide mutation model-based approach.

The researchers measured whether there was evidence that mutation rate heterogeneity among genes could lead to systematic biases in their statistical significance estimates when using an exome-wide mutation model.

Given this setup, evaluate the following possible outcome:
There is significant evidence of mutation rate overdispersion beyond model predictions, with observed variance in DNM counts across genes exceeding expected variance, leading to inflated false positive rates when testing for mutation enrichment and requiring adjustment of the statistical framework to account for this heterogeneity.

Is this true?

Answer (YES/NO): YES